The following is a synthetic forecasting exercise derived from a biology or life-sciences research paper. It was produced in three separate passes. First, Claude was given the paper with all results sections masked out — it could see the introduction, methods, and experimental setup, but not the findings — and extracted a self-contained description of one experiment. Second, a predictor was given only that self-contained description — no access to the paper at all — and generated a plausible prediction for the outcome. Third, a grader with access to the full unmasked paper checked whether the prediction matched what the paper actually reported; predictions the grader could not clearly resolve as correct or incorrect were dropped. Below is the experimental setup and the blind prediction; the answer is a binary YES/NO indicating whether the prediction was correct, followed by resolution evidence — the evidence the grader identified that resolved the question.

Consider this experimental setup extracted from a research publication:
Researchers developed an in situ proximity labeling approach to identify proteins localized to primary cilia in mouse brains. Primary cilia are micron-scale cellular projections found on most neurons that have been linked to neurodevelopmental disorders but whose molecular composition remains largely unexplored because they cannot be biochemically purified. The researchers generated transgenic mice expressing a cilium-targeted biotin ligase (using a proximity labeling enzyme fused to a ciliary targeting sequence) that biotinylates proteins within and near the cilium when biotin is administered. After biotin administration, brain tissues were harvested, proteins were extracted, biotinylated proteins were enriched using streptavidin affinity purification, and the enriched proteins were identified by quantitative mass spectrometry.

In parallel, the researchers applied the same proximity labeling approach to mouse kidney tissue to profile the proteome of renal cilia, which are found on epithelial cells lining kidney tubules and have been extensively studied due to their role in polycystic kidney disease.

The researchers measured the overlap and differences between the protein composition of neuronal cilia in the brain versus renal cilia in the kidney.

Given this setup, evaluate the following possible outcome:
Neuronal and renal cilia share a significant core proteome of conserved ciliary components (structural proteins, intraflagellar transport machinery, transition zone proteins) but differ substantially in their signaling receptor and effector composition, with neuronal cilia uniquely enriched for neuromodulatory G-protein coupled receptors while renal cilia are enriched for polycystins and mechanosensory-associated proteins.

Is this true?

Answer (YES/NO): NO